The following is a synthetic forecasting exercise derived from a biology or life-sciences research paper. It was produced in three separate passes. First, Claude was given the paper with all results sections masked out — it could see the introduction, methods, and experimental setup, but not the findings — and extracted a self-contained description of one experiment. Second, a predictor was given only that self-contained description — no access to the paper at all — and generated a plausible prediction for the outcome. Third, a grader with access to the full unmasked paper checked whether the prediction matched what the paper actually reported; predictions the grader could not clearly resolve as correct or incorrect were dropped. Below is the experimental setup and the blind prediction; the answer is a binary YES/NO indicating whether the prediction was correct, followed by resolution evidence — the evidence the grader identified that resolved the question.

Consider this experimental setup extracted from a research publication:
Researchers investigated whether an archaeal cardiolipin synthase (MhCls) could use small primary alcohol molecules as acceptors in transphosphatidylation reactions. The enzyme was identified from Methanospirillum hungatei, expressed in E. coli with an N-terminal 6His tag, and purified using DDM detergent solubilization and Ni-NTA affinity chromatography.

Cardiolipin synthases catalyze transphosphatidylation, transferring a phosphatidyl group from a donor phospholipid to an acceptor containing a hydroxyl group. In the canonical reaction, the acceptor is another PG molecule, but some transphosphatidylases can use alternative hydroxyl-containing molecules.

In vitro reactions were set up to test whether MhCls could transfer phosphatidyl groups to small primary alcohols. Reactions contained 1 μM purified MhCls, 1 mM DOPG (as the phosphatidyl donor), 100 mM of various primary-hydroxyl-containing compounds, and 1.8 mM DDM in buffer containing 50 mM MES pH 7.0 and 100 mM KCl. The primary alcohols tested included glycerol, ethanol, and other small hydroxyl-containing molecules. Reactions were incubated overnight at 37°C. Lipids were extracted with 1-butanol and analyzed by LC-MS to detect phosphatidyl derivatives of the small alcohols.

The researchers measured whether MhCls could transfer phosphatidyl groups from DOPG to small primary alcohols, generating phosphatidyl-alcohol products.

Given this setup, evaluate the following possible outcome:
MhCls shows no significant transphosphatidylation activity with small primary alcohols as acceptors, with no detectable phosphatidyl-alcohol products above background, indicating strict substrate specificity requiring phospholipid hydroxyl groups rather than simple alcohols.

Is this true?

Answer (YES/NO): NO